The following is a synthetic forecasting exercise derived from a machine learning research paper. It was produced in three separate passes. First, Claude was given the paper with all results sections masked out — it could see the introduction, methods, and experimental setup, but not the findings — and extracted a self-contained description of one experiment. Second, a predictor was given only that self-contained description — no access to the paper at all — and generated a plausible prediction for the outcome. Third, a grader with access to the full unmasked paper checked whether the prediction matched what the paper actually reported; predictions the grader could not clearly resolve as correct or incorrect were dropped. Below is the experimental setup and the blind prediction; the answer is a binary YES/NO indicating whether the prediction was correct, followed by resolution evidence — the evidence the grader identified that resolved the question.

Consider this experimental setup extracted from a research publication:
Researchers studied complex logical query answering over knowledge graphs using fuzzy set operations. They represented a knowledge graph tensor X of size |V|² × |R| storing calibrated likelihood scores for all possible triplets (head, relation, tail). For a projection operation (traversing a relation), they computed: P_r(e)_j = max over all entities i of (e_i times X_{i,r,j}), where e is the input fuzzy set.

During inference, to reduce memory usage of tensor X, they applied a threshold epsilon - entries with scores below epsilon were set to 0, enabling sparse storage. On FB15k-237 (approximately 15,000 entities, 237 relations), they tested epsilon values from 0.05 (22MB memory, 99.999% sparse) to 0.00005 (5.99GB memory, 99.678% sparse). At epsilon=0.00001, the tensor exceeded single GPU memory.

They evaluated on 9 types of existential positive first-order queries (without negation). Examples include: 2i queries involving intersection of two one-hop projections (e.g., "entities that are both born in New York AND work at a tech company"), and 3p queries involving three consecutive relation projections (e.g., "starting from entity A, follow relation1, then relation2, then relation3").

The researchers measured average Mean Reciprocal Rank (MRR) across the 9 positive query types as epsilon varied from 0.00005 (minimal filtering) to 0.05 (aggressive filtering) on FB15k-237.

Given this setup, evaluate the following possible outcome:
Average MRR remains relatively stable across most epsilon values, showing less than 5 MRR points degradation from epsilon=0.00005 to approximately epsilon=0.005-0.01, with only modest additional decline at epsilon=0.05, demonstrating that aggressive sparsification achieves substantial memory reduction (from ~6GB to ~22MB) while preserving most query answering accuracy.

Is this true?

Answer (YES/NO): YES